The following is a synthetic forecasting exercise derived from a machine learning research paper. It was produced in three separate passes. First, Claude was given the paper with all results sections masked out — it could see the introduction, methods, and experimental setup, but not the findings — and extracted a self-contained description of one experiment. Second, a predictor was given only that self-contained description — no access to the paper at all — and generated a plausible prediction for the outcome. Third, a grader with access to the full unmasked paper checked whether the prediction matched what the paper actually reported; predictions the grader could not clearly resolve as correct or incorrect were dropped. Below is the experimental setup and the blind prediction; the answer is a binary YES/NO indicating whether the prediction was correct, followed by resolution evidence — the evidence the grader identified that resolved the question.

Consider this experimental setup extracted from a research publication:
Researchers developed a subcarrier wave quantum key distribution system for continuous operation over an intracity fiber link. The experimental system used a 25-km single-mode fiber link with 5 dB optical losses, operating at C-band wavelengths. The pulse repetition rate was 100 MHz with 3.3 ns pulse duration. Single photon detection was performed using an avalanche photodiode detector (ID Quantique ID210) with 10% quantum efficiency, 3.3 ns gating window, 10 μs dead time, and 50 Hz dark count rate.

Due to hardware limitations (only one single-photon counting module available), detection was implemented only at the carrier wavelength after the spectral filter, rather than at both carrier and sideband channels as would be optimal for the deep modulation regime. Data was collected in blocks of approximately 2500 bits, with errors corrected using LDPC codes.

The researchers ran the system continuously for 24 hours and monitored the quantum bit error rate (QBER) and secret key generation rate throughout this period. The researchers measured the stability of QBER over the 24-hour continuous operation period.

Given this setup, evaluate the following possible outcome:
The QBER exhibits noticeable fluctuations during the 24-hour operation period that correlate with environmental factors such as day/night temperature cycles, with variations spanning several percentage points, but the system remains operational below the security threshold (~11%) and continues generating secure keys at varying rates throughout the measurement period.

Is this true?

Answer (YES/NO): NO